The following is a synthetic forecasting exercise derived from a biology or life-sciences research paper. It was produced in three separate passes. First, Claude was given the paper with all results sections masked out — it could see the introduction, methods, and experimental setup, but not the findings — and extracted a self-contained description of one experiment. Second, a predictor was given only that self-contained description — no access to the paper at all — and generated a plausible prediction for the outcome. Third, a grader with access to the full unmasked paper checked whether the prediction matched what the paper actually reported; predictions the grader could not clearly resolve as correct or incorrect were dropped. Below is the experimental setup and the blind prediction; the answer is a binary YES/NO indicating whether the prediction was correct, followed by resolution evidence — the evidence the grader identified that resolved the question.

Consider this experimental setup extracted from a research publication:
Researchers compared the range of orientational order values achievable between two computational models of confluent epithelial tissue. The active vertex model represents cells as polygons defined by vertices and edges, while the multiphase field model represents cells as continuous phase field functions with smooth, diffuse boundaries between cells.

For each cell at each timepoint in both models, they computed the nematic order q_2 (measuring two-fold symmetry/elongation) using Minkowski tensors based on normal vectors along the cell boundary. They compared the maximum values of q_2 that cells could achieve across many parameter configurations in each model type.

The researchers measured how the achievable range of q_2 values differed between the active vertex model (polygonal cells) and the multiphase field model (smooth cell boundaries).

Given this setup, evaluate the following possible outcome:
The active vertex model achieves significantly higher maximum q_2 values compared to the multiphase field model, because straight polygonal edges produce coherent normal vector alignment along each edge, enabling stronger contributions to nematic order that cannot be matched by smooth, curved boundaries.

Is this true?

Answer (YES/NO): YES